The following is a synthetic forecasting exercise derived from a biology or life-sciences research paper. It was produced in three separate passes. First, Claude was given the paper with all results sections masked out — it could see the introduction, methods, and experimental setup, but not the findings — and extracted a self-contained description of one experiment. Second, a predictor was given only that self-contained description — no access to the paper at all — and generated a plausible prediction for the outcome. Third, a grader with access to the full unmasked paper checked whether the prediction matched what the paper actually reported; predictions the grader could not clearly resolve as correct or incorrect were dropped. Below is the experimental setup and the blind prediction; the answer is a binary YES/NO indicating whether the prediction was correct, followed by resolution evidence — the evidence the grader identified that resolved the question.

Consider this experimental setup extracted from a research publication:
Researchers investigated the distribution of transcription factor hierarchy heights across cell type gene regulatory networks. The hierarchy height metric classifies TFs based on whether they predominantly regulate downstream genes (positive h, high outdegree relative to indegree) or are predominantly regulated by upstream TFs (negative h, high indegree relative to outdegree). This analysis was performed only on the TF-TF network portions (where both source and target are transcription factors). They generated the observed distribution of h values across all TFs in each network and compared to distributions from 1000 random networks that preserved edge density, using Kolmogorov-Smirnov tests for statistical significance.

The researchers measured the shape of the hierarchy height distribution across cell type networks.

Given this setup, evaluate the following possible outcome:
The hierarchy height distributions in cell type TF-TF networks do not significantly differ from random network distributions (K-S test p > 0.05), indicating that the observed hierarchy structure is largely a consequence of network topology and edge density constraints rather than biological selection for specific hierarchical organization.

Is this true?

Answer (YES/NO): NO